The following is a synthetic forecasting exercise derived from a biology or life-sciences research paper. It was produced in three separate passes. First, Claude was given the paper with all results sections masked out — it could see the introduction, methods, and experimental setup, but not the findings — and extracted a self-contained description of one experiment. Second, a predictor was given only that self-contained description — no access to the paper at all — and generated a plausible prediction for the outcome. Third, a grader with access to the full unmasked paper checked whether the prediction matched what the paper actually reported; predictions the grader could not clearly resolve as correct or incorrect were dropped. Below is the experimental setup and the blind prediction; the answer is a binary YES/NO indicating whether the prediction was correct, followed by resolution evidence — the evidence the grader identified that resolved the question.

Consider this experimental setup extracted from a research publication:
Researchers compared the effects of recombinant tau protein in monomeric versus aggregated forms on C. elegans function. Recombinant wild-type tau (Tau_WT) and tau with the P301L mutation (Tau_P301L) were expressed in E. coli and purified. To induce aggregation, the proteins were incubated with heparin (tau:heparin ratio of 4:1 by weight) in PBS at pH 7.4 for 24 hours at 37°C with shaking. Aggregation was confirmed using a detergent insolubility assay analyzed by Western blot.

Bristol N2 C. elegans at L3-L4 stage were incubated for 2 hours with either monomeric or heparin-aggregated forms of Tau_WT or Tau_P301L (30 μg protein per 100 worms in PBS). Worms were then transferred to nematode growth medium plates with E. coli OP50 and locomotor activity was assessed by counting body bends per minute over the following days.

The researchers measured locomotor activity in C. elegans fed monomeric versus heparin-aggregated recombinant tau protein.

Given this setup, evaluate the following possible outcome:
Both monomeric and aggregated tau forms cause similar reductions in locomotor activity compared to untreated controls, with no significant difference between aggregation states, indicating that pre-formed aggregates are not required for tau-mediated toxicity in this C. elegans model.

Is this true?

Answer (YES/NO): NO